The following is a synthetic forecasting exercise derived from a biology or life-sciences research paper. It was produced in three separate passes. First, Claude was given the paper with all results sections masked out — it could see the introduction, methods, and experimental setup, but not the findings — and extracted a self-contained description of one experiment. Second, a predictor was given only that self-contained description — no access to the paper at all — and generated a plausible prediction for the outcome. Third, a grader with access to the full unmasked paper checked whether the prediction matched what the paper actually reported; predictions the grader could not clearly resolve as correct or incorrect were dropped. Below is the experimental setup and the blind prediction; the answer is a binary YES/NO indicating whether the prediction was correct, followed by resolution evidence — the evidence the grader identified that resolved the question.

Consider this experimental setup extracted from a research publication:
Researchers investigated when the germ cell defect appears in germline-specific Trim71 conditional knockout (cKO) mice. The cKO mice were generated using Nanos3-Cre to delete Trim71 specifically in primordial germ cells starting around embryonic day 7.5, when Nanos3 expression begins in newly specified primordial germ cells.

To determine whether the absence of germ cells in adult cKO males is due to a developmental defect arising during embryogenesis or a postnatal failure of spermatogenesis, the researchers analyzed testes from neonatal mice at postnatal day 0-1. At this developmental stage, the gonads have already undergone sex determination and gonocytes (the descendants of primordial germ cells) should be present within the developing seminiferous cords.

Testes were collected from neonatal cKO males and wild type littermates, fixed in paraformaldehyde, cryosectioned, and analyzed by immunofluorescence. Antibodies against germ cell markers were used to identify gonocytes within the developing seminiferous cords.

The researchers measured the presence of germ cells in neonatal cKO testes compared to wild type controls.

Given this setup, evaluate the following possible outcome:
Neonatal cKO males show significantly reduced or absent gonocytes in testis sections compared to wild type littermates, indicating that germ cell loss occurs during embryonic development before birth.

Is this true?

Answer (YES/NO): YES